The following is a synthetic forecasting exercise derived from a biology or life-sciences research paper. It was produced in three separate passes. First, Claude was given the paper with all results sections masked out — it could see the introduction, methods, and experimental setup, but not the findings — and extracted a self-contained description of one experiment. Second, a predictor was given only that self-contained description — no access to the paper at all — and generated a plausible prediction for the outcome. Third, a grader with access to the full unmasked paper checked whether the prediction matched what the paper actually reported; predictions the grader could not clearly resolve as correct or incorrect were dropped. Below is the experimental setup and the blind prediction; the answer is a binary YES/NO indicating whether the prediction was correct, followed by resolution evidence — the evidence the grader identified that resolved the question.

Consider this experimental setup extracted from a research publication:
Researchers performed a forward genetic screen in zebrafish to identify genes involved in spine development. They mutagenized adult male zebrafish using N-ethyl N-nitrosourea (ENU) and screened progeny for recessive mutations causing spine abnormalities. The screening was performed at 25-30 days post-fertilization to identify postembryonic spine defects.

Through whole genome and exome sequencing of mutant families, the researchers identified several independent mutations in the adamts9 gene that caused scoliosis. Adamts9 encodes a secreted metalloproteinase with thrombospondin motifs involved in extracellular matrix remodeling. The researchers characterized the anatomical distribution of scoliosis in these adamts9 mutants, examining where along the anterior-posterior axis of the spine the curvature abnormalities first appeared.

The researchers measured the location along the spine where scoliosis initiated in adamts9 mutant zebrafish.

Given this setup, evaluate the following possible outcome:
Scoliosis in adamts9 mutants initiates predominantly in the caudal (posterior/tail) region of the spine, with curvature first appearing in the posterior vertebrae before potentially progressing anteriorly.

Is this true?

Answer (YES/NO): YES